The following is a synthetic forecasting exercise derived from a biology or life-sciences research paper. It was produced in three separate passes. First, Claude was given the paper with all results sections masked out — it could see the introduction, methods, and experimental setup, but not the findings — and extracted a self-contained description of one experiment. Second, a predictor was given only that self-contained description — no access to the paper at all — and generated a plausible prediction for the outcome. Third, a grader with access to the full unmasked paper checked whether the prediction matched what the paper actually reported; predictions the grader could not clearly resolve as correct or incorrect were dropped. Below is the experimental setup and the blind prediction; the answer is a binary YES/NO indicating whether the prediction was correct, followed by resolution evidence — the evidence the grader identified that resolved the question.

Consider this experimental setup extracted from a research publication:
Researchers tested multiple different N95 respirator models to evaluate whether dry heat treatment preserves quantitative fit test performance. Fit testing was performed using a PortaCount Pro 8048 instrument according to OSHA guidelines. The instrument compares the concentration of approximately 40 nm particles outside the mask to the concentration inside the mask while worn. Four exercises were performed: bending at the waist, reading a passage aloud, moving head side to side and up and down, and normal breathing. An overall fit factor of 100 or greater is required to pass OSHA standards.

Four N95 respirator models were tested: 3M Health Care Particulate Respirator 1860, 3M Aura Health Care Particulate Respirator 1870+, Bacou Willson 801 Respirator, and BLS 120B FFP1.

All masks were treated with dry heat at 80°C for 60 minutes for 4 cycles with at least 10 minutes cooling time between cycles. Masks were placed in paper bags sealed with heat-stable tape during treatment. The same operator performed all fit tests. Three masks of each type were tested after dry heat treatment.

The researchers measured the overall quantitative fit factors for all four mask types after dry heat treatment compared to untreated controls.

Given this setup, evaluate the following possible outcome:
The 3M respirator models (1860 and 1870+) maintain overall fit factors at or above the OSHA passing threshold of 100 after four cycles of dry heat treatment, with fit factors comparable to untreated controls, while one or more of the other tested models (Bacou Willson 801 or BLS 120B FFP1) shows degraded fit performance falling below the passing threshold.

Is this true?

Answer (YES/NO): NO